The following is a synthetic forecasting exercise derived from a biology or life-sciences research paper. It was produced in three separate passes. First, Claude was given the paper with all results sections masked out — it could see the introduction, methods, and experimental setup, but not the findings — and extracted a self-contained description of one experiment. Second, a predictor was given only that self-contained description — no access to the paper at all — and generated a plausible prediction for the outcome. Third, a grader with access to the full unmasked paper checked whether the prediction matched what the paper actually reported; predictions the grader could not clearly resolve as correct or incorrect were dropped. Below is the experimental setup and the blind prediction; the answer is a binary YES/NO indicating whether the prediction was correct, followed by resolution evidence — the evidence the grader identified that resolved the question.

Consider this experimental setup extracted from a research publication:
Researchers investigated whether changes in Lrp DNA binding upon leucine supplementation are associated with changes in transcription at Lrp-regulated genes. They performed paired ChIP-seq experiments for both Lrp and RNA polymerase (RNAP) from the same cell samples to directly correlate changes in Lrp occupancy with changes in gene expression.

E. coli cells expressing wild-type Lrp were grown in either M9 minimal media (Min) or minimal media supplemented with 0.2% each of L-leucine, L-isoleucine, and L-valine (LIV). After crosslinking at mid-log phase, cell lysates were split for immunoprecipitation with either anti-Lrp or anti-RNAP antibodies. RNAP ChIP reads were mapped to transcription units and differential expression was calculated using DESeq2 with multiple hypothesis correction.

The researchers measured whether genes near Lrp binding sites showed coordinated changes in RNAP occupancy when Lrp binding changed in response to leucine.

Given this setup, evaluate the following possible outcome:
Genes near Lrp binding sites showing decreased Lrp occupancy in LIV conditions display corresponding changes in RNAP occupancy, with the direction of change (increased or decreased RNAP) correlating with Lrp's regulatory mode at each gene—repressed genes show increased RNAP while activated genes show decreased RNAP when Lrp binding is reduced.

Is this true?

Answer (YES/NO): YES